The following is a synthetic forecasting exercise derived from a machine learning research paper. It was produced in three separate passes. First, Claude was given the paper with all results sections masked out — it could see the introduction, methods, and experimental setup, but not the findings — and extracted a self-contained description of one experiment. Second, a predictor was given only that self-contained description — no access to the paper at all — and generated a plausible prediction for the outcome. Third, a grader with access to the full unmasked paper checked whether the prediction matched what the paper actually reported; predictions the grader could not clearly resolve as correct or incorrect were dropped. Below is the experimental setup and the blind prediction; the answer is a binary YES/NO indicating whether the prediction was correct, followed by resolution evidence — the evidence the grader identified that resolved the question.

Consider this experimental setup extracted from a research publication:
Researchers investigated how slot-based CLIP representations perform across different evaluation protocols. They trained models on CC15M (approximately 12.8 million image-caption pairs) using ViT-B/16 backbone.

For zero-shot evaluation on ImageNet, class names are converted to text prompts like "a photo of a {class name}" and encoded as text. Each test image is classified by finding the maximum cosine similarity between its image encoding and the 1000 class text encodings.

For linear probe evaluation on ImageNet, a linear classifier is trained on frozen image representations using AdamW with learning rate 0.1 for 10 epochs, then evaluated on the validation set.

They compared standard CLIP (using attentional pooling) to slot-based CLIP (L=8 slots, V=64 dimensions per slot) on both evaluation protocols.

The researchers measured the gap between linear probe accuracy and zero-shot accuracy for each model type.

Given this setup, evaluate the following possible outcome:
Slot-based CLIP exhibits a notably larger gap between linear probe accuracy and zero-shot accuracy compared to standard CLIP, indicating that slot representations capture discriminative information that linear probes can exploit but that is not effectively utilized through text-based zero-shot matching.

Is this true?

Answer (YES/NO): NO